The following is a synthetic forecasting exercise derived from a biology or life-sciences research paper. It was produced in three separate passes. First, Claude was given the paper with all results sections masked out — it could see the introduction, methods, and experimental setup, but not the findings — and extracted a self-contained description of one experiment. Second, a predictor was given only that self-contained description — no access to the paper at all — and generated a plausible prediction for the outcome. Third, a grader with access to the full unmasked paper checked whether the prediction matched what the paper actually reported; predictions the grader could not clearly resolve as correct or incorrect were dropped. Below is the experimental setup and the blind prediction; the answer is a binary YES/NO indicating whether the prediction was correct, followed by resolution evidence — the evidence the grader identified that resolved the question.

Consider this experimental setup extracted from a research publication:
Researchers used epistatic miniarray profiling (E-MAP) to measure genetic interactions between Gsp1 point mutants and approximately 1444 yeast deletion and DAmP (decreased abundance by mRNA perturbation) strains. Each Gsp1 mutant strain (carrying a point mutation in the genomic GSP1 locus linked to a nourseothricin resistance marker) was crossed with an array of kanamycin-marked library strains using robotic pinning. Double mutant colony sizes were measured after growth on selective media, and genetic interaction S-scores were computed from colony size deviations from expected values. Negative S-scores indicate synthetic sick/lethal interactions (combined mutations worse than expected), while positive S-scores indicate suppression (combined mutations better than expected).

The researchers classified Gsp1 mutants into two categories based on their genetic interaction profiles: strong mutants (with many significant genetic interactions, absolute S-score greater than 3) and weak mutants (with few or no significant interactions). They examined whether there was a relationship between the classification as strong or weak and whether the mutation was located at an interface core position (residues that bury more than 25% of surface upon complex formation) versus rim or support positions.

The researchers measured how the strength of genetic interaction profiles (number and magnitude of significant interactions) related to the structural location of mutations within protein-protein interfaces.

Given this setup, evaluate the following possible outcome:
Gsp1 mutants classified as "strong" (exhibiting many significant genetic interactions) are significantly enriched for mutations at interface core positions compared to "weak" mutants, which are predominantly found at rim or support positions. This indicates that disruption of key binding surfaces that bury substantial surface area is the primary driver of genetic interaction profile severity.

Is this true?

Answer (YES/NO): NO